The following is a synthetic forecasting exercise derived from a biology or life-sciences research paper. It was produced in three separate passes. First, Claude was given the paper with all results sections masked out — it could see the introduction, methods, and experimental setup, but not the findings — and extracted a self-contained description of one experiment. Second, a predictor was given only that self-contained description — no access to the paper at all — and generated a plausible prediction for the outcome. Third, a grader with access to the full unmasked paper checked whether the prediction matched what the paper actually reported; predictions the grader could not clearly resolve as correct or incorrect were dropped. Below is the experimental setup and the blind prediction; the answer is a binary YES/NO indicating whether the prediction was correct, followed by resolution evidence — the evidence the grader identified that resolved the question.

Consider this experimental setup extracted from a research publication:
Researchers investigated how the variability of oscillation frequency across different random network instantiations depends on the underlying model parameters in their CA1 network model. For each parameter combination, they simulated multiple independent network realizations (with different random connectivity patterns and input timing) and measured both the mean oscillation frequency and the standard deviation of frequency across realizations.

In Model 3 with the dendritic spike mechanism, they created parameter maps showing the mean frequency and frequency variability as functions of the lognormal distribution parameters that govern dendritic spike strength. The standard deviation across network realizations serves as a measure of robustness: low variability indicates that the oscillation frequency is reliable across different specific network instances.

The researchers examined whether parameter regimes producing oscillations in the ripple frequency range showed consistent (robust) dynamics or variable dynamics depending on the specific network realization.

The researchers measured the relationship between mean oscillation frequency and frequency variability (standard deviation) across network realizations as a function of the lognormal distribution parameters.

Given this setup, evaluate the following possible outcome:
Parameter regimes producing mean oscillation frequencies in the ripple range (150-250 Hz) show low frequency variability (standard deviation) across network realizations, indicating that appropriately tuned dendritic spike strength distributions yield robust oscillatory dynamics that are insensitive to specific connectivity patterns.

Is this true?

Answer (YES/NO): YES